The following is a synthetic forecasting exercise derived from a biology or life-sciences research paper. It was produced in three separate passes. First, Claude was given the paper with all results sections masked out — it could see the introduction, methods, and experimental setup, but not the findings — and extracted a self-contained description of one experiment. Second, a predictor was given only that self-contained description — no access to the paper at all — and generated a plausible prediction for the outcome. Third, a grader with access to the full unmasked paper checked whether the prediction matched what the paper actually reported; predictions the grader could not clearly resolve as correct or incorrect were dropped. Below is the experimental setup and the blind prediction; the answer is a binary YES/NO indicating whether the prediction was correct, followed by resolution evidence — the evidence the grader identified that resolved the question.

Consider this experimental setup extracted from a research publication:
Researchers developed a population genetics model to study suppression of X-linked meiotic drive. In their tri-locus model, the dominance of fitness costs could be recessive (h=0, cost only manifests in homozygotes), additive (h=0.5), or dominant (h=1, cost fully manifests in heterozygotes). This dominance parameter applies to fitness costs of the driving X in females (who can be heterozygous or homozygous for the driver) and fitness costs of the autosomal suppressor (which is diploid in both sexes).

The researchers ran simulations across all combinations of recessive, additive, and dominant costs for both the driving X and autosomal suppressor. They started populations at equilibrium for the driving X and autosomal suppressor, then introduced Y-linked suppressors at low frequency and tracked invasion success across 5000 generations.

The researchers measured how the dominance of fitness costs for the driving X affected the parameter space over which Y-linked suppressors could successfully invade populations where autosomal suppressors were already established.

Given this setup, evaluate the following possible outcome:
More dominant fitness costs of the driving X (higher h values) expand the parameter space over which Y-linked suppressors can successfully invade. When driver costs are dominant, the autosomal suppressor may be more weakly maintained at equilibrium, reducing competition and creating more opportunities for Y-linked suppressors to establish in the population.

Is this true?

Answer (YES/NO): NO